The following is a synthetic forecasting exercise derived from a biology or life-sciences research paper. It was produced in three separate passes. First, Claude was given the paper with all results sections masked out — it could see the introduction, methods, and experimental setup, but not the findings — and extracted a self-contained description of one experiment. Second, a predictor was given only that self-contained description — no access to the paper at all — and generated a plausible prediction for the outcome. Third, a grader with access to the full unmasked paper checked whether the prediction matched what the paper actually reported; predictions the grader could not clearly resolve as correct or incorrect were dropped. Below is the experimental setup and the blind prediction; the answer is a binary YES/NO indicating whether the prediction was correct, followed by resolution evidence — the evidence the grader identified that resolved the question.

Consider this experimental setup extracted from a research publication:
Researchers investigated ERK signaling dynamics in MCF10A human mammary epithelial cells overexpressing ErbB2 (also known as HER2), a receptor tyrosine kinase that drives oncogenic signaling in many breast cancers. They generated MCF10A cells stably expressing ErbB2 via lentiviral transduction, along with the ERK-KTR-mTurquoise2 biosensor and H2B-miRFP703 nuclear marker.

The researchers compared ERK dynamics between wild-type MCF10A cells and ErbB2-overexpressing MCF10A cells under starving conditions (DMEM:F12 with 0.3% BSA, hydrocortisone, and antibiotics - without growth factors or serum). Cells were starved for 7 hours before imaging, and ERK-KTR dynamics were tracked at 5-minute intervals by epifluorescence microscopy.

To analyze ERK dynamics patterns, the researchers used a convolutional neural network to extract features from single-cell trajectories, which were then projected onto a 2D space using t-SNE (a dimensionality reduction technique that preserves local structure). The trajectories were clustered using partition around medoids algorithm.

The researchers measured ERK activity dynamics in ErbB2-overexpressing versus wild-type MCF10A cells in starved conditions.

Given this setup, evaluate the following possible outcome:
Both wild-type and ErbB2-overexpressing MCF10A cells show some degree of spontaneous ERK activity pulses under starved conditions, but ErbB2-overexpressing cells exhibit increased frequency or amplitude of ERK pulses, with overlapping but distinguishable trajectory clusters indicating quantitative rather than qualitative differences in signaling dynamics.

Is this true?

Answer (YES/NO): YES